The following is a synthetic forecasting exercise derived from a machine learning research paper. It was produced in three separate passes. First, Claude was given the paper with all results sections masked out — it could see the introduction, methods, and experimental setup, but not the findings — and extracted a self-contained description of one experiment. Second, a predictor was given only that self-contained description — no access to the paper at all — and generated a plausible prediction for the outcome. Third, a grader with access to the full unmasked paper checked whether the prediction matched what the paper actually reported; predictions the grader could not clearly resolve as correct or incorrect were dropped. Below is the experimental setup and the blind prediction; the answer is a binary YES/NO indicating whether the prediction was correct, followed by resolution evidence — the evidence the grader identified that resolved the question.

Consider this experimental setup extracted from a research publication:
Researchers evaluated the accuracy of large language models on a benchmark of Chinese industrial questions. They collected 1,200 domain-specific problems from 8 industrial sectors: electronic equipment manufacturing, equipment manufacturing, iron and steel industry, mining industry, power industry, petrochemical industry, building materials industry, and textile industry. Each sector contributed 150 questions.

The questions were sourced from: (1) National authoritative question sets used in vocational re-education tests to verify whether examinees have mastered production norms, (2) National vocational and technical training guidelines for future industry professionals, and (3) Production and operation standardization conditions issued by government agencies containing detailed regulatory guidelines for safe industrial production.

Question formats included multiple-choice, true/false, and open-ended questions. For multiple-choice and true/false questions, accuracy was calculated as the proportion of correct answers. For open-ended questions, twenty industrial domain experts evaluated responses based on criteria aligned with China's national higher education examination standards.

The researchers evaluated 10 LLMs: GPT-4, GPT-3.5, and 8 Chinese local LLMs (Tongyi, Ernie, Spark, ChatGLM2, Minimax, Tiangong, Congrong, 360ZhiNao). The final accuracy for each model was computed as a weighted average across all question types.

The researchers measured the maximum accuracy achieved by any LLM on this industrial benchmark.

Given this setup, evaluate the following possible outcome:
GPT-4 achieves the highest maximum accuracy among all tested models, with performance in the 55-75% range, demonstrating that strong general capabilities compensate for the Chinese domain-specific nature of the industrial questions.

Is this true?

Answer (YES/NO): YES